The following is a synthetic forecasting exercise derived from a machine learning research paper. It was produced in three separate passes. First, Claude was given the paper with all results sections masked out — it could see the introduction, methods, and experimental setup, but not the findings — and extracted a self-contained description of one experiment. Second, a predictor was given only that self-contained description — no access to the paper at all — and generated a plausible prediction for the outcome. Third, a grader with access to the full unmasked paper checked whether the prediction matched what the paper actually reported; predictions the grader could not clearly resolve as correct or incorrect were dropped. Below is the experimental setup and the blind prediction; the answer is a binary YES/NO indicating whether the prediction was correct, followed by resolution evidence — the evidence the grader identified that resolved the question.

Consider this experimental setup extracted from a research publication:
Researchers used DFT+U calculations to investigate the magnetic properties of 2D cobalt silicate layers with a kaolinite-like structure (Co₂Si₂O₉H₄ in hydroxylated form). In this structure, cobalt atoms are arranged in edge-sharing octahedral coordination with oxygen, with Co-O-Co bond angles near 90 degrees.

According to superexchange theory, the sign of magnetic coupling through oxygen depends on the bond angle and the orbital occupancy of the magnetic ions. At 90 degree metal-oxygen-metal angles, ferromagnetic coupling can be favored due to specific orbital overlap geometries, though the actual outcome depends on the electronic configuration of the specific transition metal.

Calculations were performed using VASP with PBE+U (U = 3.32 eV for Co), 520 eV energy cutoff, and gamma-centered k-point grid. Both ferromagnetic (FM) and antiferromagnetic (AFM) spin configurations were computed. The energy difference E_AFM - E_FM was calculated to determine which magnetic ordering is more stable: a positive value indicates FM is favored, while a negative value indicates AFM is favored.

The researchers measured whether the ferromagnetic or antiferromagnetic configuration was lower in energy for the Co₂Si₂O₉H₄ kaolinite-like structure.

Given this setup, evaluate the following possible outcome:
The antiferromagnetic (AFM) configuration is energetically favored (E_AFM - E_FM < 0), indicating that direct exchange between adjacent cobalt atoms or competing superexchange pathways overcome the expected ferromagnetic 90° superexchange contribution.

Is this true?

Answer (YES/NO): YES